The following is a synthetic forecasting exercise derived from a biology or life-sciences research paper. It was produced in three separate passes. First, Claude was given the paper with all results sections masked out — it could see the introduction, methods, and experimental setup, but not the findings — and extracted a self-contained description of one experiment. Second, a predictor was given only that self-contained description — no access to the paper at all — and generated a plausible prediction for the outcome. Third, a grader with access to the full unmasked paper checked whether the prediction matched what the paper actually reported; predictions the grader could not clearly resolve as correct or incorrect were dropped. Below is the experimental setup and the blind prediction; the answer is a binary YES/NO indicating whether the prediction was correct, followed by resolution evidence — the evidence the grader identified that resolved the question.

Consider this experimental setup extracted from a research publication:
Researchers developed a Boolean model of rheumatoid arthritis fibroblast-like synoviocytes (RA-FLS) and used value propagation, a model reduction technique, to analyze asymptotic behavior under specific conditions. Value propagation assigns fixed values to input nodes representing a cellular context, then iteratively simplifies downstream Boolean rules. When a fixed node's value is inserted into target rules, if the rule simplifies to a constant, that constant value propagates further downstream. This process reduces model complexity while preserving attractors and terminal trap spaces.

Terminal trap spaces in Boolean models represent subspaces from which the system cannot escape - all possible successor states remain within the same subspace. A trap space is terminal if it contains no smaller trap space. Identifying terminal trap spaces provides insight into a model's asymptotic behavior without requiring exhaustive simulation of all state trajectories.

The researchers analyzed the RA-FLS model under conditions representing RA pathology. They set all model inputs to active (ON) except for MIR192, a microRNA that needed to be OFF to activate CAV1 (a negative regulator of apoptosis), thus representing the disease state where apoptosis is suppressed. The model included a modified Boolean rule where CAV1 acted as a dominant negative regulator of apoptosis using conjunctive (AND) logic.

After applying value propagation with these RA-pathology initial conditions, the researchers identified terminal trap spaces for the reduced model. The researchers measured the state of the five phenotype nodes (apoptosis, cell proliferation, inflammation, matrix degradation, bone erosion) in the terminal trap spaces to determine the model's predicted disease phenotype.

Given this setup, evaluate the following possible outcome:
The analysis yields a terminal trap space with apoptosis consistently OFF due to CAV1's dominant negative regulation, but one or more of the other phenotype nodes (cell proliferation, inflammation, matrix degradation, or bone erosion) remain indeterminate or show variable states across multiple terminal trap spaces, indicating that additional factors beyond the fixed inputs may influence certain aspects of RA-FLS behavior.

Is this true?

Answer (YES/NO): NO